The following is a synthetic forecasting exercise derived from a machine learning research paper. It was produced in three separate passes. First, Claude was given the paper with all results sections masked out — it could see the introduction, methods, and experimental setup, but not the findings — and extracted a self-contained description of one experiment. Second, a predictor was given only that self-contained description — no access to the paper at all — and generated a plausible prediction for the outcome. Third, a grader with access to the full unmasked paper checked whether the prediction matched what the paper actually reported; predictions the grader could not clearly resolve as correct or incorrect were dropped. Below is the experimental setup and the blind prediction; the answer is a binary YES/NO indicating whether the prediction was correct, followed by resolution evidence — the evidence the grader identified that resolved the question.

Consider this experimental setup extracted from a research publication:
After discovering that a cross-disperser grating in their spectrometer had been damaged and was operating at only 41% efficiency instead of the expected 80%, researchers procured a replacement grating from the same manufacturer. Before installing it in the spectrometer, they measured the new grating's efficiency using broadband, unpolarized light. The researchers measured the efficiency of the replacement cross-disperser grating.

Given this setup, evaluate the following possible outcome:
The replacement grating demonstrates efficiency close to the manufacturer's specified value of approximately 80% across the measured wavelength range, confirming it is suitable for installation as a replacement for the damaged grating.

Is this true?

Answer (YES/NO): YES